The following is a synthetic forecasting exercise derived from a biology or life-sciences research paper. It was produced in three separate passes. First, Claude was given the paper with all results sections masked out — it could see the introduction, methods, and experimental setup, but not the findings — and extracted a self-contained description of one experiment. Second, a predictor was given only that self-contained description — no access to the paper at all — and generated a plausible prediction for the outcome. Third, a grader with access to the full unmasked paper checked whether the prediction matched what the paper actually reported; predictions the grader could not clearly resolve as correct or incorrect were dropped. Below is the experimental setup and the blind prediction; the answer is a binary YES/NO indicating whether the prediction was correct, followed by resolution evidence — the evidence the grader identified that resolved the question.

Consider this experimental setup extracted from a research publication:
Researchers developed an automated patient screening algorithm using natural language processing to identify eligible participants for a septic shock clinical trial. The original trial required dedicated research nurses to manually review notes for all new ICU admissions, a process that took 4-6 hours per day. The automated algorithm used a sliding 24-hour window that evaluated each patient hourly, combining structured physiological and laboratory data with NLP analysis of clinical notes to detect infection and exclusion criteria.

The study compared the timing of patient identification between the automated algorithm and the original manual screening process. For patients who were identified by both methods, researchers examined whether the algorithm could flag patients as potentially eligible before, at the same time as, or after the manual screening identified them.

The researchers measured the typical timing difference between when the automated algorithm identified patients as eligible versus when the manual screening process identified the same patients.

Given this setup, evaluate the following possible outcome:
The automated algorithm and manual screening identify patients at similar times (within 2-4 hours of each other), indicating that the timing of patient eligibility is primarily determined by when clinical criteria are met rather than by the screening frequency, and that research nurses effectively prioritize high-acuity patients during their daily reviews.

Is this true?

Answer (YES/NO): NO